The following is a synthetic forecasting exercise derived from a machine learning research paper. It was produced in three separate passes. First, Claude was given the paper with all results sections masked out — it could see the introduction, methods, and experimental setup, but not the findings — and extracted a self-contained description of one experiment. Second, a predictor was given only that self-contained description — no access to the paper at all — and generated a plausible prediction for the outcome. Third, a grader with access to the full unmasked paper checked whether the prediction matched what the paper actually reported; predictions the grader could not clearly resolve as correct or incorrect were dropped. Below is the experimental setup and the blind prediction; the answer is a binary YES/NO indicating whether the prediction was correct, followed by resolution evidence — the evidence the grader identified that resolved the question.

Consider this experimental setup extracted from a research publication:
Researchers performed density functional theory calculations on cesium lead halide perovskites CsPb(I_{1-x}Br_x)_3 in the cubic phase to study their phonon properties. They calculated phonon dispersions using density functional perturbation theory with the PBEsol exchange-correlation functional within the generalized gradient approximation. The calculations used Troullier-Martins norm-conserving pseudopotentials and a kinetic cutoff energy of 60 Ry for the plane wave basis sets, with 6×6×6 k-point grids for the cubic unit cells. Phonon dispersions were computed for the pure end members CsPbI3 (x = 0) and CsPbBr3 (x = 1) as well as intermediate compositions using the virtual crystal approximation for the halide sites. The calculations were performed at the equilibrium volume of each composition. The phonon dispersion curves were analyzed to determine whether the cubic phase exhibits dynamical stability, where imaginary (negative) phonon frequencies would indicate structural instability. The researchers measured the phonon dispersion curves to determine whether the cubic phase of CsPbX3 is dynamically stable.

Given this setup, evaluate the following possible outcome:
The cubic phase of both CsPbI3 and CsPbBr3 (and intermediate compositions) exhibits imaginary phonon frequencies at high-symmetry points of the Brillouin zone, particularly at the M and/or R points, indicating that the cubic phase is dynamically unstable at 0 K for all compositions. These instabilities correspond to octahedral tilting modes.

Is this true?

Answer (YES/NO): YES